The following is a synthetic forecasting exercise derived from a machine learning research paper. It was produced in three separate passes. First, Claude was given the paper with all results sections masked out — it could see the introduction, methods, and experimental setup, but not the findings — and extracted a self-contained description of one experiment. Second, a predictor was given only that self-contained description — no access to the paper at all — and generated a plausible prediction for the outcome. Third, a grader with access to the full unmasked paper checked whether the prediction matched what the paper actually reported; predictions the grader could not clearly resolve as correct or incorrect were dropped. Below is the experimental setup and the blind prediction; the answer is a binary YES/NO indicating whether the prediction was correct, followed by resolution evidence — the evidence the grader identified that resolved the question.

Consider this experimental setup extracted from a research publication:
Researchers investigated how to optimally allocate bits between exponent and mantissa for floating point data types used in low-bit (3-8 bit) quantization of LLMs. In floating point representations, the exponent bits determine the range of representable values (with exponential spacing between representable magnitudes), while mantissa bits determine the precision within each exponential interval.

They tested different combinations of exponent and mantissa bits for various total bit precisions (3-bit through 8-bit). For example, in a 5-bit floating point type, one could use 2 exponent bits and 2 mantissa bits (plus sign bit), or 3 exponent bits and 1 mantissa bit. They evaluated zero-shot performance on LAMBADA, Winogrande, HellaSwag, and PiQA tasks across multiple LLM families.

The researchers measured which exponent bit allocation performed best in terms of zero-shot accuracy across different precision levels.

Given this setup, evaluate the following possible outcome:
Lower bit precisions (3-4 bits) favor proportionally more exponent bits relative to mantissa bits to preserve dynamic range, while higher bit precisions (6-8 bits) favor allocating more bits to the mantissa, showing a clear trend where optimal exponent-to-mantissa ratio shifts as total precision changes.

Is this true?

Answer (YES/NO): NO